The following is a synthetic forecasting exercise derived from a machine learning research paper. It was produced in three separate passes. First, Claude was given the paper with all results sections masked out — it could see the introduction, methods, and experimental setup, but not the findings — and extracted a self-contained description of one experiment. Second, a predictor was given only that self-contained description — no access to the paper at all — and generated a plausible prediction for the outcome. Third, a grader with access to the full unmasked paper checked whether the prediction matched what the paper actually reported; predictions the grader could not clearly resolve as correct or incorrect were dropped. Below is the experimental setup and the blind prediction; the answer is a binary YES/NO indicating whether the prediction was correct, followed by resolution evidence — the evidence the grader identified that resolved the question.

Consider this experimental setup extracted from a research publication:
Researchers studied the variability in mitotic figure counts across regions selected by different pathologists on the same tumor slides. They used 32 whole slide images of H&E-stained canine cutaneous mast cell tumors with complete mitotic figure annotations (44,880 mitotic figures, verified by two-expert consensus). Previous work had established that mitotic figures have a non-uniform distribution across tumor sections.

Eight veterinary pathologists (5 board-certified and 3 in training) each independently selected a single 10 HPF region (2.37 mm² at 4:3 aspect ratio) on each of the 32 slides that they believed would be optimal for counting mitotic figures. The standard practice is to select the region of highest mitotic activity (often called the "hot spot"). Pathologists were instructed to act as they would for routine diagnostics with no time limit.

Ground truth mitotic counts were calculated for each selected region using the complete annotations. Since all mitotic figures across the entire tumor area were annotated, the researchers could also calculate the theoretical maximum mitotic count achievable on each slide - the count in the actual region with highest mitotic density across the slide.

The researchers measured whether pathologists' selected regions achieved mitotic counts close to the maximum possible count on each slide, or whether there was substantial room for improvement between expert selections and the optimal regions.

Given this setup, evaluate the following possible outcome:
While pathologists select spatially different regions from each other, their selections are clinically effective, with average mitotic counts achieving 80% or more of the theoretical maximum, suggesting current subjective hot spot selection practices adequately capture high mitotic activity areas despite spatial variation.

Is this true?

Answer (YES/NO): NO